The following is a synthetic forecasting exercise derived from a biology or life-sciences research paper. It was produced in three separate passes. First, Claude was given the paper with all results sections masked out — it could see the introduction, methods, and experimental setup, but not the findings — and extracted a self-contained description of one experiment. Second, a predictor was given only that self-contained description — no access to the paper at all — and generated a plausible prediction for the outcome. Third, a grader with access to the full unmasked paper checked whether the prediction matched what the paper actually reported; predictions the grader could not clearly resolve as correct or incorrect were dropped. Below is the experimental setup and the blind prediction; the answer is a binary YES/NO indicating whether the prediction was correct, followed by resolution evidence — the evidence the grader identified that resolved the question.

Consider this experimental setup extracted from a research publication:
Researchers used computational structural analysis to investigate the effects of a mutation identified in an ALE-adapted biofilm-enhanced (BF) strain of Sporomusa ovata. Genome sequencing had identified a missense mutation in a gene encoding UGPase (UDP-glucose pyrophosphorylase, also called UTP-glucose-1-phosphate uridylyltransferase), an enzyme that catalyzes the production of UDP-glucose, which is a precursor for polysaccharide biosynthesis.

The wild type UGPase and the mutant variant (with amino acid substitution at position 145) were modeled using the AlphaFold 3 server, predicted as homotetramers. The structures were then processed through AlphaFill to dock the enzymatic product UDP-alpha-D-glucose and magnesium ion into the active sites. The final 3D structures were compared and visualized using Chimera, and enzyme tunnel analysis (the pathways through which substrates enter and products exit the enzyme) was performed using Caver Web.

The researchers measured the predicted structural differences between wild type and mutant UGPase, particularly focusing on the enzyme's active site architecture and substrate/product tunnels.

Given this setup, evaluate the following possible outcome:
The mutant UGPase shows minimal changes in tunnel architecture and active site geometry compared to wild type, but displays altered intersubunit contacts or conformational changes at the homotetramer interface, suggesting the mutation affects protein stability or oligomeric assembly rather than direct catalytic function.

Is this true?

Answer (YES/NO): NO